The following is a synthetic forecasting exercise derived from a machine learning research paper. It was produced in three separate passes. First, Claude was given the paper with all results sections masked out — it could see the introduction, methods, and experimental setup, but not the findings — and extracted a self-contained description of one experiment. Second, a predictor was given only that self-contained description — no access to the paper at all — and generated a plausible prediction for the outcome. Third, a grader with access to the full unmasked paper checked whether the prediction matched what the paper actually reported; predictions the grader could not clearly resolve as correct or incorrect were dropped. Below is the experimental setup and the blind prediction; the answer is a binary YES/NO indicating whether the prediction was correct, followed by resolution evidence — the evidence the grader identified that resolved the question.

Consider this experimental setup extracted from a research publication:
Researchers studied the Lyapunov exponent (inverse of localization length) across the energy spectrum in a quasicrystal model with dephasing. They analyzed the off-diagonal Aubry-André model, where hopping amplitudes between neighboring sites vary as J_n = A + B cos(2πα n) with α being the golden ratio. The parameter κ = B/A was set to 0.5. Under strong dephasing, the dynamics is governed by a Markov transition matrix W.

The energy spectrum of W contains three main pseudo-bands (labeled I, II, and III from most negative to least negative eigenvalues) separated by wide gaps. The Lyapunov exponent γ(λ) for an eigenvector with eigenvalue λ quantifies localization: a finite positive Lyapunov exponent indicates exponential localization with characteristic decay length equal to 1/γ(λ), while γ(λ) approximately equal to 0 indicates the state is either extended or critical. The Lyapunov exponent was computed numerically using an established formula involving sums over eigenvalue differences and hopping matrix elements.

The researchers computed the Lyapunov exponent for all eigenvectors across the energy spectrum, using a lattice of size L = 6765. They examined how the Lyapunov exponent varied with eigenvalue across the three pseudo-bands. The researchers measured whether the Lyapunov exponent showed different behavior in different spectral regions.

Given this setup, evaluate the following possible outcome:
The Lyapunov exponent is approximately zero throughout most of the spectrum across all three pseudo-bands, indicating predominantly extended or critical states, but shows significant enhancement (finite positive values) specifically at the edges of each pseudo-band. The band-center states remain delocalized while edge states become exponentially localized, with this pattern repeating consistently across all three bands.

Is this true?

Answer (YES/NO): NO